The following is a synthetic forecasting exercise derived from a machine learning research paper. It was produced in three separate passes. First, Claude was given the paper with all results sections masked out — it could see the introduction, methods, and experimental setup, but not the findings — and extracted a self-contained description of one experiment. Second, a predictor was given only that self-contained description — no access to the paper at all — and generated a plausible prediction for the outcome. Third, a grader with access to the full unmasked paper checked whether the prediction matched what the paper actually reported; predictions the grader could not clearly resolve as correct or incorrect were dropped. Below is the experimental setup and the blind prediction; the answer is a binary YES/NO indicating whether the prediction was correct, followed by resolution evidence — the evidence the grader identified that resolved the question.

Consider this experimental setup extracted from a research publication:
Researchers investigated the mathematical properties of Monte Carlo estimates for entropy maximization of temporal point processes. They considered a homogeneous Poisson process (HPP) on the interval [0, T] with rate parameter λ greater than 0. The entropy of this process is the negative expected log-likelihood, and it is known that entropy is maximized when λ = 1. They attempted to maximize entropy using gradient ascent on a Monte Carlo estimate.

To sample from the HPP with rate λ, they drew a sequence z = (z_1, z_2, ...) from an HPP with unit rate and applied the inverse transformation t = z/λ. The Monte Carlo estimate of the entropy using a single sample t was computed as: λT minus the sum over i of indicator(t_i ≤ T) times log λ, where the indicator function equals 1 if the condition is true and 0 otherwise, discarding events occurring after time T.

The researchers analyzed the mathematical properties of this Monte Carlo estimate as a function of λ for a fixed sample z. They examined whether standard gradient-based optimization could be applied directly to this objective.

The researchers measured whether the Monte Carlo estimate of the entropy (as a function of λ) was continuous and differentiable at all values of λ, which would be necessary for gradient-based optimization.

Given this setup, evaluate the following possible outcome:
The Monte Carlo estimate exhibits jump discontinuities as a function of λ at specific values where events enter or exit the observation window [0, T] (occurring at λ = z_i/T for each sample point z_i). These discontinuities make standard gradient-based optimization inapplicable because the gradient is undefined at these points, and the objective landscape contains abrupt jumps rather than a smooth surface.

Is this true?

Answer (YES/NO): YES